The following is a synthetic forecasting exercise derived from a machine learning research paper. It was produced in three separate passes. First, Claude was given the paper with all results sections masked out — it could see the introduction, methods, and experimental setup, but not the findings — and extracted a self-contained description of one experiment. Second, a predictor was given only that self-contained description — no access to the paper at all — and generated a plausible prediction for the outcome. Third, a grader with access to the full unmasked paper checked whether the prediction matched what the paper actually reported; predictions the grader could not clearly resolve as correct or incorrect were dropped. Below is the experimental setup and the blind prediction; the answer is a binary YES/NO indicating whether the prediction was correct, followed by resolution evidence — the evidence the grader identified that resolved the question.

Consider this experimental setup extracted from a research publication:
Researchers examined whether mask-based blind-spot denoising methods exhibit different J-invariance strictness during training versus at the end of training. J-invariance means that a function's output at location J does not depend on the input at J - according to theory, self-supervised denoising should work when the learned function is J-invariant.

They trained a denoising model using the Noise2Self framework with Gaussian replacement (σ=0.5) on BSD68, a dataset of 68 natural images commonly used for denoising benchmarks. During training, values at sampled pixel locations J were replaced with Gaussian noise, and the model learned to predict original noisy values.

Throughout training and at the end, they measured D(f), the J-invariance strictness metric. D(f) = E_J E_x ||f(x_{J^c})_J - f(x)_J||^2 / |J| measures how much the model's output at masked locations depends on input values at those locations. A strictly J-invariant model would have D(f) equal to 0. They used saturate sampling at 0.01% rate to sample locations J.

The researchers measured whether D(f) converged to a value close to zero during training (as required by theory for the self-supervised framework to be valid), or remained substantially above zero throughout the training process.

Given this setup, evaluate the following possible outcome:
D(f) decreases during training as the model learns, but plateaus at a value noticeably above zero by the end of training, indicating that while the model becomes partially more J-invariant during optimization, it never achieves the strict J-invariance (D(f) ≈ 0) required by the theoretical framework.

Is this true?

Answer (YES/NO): NO